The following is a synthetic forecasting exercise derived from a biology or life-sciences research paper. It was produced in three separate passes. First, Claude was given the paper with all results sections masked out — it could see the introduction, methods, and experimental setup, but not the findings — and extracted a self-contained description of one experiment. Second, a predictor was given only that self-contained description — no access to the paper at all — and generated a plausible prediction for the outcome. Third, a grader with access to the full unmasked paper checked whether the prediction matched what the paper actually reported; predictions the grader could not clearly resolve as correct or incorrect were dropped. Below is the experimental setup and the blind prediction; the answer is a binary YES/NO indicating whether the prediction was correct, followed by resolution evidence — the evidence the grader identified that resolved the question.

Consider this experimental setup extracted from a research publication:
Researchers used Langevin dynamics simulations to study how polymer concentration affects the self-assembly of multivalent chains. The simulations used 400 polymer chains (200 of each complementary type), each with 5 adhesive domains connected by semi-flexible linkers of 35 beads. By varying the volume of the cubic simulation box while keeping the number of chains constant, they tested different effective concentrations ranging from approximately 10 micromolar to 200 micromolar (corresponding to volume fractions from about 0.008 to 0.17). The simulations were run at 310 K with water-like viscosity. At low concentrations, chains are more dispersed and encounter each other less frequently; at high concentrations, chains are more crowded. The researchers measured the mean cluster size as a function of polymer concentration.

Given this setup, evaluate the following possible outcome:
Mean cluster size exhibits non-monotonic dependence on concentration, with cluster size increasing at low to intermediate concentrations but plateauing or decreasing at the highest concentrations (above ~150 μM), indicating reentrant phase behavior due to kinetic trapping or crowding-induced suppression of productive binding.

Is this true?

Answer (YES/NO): NO